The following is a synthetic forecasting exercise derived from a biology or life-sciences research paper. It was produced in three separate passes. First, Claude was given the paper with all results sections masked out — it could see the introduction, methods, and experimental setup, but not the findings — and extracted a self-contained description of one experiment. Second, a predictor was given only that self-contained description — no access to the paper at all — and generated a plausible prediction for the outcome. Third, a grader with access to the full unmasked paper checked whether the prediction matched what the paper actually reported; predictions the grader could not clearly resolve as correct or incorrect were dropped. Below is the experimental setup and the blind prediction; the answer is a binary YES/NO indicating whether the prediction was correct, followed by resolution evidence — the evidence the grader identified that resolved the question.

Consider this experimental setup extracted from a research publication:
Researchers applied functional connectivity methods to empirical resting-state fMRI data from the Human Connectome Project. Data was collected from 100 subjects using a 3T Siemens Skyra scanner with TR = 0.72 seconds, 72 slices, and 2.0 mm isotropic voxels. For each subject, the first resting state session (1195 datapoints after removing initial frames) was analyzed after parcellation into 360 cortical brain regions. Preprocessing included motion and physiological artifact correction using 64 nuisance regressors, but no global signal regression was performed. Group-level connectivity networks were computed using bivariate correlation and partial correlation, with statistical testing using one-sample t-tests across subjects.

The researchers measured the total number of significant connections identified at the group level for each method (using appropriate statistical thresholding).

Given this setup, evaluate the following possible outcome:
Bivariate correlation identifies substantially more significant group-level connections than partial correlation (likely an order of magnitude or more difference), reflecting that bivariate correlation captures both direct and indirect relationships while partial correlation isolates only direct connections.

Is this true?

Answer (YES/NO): YES